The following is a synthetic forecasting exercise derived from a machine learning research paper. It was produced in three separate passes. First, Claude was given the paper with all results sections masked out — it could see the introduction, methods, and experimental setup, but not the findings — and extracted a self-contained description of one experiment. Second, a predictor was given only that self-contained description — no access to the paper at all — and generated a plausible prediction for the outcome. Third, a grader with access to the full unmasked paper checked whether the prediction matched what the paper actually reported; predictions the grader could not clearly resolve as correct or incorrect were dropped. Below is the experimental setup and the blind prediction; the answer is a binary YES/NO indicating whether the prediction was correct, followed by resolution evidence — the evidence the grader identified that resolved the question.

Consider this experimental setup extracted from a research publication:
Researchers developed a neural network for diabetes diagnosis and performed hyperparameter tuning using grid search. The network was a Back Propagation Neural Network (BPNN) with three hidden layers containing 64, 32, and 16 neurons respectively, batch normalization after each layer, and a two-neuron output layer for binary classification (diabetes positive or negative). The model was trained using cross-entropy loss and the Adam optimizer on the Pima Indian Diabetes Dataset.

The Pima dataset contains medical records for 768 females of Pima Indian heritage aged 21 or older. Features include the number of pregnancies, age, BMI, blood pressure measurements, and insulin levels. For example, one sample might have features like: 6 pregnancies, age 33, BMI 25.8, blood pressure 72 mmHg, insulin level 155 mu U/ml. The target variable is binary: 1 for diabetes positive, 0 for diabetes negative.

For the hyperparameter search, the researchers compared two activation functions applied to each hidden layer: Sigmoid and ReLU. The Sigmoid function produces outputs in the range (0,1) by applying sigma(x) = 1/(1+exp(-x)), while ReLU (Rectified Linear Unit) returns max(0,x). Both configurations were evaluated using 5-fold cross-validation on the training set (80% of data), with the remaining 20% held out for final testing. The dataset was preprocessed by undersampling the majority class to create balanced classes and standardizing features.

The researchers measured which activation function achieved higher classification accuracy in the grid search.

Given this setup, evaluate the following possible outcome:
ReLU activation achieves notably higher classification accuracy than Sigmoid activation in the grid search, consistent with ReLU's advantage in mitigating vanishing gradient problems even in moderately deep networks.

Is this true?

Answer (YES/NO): NO